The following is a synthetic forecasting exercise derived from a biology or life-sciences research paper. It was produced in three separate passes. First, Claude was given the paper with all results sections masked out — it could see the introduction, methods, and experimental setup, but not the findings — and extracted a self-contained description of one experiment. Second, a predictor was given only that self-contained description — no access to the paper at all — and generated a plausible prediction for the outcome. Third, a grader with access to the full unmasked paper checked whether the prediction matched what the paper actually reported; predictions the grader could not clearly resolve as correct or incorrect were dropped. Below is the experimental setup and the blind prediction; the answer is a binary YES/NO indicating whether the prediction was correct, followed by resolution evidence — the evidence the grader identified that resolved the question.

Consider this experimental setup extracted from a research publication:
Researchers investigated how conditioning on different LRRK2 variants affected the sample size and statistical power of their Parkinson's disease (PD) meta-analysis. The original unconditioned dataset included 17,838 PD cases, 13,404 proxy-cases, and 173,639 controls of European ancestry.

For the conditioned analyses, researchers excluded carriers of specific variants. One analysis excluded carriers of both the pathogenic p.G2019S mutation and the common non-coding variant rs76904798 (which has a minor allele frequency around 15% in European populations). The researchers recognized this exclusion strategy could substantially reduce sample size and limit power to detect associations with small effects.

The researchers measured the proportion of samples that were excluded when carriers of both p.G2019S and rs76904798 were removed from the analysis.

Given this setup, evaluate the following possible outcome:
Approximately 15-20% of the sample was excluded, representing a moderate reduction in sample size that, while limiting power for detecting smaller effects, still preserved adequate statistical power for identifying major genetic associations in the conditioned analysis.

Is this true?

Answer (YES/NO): NO